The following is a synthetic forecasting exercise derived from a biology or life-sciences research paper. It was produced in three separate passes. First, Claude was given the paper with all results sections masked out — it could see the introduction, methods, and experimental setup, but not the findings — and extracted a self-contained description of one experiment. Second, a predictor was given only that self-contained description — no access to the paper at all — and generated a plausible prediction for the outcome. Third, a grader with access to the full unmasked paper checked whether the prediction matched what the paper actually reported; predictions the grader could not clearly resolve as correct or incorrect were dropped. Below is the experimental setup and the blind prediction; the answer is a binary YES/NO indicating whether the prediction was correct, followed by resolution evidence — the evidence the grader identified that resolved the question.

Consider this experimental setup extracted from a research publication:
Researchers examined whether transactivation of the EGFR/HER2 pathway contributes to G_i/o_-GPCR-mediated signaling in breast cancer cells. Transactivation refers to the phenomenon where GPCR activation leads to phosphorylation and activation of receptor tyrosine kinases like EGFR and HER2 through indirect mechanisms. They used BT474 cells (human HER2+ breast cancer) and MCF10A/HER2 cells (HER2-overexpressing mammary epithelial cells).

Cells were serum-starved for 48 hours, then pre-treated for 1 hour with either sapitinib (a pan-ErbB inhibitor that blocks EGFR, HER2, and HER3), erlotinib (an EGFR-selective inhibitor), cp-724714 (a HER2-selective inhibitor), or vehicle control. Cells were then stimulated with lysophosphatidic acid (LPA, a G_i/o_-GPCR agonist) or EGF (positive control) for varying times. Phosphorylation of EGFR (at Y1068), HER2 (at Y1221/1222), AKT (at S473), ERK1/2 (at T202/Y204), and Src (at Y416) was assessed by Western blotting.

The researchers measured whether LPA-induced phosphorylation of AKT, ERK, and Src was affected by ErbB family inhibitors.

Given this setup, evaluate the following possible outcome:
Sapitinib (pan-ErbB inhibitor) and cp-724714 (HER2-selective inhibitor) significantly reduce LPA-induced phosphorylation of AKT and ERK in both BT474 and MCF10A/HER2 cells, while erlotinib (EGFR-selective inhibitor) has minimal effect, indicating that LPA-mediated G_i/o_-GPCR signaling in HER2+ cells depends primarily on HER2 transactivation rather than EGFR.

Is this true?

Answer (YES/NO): NO